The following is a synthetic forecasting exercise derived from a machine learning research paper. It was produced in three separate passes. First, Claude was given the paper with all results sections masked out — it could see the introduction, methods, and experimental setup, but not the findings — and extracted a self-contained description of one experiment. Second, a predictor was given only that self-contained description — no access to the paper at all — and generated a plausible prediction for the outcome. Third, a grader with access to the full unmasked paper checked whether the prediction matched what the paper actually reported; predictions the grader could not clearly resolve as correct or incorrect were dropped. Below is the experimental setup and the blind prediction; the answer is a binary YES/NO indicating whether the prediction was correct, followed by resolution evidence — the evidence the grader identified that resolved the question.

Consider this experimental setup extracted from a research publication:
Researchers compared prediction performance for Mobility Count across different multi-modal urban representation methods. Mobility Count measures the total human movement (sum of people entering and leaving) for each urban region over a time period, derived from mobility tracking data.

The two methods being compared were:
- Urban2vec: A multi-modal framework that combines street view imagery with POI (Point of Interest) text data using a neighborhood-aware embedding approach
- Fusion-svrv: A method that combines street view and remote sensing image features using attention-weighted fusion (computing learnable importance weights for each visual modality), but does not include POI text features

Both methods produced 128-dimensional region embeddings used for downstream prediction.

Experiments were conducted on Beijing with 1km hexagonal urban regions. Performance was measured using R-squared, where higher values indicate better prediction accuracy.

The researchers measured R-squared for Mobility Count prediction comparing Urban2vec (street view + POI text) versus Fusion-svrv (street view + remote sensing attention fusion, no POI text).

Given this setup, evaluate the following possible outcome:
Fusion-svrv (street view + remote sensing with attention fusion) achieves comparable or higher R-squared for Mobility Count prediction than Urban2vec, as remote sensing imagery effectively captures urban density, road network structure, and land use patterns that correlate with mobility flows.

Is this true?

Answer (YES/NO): NO